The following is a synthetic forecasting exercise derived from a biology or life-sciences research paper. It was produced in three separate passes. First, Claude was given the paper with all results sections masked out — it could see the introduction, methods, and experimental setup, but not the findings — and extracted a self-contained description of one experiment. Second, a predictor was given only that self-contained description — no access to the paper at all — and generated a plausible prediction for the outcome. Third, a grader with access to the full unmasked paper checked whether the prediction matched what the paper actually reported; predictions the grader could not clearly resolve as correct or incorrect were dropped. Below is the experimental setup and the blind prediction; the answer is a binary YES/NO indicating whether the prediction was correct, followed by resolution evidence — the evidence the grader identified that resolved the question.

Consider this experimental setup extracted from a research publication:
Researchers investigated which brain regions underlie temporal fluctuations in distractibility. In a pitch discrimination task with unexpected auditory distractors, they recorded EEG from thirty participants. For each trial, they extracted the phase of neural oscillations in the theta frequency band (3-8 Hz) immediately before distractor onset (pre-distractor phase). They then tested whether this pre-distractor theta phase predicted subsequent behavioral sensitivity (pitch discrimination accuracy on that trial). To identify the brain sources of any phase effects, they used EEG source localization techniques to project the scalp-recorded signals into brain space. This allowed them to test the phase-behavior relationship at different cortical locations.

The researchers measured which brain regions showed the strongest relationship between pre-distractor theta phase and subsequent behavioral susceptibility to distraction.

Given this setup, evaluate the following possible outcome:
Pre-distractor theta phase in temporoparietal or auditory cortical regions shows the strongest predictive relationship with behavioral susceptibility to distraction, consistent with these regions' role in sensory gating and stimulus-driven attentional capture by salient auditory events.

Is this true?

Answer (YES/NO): NO